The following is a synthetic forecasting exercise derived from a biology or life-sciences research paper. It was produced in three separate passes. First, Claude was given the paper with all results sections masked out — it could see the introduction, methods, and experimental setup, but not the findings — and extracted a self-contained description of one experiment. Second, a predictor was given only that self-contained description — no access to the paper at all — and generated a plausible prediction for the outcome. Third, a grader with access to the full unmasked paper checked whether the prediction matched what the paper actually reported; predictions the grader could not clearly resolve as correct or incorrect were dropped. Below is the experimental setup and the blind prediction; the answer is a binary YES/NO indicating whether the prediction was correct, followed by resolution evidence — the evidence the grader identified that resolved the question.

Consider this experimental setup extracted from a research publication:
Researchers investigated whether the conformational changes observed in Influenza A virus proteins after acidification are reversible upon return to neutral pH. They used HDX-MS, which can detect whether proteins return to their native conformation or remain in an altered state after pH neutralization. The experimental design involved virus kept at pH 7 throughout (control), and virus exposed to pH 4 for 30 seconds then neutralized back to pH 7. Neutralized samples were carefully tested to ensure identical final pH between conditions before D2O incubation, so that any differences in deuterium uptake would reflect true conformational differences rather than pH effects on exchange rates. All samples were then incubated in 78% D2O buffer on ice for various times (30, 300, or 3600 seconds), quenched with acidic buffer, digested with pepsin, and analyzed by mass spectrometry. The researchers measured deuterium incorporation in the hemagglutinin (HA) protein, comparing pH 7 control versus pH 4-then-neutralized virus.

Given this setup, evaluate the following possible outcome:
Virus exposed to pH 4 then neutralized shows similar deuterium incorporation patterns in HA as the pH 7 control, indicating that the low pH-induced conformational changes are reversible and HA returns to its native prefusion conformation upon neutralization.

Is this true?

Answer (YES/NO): NO